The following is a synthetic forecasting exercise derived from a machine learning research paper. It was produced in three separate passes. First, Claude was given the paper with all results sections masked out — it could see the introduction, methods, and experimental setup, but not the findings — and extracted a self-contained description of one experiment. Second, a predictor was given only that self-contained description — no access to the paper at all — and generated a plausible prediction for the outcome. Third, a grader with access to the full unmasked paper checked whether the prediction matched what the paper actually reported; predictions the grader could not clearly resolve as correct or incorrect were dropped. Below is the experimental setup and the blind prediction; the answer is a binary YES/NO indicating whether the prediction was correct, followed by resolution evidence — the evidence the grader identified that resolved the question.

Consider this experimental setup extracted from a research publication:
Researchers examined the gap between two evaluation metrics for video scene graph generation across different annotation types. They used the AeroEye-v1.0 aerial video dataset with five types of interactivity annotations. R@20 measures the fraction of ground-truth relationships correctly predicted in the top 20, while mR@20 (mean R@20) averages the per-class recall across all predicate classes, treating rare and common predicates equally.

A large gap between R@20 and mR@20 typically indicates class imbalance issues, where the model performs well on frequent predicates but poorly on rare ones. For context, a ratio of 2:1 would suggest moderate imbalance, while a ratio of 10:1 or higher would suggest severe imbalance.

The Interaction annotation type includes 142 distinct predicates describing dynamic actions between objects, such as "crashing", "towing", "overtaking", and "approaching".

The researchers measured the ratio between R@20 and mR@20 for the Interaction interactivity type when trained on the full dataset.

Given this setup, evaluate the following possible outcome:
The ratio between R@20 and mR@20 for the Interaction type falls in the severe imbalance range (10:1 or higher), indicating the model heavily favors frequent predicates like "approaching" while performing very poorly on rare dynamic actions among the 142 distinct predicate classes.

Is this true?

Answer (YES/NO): YES